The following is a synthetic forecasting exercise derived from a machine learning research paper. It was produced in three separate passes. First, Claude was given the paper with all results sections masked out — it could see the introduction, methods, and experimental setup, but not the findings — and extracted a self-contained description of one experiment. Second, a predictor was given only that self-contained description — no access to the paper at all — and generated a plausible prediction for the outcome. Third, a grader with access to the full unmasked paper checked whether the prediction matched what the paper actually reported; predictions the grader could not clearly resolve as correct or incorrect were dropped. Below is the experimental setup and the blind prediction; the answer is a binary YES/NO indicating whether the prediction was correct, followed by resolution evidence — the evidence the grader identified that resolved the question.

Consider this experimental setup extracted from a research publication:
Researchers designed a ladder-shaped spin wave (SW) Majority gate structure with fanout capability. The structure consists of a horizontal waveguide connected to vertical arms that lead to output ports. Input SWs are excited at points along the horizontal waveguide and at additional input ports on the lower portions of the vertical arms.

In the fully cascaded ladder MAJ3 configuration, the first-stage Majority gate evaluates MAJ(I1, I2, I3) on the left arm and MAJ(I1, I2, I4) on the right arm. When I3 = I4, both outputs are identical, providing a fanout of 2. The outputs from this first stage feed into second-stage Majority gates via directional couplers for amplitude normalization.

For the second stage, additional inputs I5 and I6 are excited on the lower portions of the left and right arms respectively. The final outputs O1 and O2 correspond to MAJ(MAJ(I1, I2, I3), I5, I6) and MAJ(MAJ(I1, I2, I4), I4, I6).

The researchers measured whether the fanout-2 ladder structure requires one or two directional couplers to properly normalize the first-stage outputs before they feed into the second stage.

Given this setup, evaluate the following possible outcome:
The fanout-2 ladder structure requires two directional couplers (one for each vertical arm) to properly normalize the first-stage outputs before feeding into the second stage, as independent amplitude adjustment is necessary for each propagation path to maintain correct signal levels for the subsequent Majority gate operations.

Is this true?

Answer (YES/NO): YES